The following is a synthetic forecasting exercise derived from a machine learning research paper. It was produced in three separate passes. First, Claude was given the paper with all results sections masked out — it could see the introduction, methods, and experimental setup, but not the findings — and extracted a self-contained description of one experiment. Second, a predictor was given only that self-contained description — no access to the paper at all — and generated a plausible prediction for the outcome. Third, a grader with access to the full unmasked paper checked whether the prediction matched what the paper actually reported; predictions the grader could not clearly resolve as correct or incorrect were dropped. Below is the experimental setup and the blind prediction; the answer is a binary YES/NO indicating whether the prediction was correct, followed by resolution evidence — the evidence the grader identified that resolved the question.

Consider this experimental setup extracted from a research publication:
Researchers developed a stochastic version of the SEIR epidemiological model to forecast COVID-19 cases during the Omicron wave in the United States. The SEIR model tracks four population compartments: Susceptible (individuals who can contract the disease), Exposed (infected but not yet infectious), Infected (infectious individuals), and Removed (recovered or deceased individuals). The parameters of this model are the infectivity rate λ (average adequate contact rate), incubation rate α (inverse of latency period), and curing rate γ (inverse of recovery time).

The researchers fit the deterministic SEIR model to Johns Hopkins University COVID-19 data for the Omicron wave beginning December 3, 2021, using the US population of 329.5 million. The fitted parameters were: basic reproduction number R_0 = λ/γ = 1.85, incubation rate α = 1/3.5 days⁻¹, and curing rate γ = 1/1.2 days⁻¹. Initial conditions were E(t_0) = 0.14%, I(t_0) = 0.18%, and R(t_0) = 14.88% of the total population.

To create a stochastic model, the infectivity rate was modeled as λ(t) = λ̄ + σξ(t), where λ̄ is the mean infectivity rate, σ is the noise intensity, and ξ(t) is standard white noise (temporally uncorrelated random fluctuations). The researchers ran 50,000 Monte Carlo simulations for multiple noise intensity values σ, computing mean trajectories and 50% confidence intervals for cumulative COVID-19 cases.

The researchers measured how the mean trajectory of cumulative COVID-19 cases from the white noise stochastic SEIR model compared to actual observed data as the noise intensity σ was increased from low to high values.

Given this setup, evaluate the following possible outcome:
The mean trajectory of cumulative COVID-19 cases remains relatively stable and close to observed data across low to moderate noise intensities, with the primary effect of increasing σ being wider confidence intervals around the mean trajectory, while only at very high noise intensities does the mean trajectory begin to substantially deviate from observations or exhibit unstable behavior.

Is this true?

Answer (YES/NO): NO